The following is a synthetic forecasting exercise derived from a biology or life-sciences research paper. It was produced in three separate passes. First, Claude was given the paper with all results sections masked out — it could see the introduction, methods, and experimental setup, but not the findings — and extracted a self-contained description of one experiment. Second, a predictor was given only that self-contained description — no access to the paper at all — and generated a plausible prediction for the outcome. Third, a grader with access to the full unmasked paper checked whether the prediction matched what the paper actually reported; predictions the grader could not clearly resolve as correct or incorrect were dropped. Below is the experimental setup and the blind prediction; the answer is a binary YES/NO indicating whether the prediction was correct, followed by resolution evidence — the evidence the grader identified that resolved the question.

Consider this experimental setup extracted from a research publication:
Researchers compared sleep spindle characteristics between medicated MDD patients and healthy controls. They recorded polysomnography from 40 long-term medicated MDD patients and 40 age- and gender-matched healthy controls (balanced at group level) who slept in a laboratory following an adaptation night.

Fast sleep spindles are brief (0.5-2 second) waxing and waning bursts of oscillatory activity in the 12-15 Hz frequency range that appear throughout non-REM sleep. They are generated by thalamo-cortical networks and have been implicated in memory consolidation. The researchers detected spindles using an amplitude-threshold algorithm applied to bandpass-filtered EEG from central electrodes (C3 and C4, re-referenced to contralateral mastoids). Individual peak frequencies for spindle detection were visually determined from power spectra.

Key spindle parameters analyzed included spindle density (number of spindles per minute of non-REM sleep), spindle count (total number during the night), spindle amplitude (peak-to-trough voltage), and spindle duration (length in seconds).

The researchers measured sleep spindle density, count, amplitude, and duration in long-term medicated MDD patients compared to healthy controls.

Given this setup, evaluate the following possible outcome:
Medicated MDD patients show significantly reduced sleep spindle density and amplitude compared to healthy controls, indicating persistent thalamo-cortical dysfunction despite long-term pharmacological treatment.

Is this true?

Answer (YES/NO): NO